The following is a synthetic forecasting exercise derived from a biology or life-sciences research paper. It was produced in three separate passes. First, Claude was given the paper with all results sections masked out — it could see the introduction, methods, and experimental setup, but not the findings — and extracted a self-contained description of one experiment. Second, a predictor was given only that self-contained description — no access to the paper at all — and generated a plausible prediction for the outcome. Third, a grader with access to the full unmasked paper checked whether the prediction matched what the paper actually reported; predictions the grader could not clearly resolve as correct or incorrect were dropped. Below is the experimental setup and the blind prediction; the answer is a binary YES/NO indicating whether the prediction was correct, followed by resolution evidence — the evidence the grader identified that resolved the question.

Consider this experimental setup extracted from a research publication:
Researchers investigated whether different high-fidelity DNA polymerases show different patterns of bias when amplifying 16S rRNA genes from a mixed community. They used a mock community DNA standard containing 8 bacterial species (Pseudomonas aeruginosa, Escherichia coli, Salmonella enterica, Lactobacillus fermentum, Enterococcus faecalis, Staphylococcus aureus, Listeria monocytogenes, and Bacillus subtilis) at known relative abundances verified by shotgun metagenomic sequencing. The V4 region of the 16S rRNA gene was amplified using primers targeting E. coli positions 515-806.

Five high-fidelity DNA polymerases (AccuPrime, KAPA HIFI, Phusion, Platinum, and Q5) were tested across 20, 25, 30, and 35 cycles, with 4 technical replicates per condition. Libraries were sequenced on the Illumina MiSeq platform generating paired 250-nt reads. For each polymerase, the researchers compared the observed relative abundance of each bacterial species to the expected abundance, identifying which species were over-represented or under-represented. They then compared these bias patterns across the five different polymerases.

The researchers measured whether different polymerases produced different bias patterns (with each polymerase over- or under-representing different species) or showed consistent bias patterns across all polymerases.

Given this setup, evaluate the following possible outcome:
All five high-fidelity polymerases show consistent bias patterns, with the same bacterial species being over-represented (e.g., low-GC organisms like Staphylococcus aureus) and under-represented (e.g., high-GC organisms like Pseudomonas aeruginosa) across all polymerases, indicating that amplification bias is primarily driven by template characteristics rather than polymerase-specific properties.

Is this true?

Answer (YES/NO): NO